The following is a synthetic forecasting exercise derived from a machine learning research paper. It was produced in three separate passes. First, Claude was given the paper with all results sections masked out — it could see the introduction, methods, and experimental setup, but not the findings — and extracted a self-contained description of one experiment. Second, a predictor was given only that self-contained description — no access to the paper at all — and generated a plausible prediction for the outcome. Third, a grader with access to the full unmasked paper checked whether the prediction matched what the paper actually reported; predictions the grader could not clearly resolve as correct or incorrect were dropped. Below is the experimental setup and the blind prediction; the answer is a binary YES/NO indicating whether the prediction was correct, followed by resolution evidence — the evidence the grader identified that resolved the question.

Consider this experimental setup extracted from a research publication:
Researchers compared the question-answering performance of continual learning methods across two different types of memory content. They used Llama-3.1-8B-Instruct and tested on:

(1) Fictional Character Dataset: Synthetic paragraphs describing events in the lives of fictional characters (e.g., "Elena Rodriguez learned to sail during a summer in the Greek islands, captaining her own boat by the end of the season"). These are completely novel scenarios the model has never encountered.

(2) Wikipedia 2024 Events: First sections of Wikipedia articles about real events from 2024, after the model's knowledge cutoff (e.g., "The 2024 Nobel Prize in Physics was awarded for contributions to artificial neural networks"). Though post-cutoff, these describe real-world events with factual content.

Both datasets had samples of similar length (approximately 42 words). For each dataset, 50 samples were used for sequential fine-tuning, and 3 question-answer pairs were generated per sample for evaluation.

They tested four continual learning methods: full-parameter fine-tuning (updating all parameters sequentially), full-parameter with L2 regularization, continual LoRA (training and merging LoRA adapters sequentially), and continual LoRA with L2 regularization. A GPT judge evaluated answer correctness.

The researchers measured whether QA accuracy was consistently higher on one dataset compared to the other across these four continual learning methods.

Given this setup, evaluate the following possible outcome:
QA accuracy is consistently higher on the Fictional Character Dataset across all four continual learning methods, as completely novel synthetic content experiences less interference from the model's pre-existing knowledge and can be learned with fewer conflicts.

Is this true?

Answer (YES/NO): NO